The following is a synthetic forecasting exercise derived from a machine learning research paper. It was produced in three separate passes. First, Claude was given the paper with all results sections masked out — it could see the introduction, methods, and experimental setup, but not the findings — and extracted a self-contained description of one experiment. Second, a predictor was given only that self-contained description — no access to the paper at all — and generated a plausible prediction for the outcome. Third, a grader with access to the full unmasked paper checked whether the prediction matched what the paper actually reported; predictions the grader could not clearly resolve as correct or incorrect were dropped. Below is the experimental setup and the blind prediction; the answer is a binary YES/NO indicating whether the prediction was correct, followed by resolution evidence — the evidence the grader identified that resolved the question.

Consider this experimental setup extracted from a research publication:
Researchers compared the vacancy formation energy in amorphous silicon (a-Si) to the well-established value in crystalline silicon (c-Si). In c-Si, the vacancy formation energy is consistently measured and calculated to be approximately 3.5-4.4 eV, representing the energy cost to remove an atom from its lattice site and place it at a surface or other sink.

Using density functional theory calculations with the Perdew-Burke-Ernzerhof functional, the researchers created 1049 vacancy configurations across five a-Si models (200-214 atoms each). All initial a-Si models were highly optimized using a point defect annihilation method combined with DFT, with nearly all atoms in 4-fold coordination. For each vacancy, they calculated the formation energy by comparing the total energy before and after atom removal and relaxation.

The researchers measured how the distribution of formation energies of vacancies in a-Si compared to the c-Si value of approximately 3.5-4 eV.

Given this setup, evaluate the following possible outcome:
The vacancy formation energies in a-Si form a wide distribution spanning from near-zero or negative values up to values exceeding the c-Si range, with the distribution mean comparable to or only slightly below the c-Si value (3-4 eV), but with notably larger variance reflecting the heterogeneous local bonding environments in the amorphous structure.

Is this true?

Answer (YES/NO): NO